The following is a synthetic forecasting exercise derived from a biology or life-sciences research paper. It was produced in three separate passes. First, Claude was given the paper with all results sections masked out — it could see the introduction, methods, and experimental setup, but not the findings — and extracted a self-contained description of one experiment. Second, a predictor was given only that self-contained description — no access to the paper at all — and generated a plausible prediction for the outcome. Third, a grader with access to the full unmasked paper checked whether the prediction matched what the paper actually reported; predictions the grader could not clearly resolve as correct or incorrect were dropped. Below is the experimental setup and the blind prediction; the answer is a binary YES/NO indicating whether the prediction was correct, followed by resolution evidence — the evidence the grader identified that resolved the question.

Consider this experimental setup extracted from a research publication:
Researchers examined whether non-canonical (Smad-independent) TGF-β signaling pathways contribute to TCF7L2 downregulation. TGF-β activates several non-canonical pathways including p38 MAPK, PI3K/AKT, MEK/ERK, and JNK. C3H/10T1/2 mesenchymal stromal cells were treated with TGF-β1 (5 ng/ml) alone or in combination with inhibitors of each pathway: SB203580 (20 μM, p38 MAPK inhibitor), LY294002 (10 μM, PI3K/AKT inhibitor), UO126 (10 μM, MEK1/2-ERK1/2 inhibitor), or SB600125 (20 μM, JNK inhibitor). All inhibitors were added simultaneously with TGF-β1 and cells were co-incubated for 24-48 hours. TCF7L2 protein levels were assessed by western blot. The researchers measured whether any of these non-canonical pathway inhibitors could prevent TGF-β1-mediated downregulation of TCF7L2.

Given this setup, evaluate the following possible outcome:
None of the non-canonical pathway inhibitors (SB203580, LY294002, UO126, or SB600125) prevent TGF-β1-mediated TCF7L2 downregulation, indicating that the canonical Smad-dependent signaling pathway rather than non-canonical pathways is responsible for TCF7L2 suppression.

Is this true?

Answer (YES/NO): NO